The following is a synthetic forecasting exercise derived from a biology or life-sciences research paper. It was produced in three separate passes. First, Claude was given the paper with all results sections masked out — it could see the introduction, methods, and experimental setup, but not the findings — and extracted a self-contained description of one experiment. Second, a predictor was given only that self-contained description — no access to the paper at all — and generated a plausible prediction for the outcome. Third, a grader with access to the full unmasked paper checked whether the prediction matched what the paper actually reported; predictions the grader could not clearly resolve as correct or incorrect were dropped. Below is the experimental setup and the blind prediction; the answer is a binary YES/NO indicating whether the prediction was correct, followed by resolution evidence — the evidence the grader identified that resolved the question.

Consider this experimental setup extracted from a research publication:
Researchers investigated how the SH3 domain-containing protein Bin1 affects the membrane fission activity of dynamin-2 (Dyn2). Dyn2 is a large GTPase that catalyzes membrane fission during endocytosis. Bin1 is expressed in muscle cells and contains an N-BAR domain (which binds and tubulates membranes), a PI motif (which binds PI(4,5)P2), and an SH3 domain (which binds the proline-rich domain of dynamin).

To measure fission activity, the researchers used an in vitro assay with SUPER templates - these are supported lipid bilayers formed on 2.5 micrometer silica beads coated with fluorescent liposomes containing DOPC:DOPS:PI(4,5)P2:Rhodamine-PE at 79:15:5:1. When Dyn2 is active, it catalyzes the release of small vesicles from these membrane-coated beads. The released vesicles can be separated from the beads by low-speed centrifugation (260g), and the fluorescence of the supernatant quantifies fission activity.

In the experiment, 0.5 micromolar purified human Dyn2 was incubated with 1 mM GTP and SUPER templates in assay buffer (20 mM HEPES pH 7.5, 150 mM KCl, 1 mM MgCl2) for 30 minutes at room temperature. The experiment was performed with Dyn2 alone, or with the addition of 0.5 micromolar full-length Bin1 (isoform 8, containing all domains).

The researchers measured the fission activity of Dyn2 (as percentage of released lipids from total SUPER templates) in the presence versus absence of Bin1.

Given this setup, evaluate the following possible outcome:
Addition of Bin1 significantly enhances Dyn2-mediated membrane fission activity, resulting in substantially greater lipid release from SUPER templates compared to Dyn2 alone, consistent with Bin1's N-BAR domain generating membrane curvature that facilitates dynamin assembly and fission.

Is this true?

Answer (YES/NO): NO